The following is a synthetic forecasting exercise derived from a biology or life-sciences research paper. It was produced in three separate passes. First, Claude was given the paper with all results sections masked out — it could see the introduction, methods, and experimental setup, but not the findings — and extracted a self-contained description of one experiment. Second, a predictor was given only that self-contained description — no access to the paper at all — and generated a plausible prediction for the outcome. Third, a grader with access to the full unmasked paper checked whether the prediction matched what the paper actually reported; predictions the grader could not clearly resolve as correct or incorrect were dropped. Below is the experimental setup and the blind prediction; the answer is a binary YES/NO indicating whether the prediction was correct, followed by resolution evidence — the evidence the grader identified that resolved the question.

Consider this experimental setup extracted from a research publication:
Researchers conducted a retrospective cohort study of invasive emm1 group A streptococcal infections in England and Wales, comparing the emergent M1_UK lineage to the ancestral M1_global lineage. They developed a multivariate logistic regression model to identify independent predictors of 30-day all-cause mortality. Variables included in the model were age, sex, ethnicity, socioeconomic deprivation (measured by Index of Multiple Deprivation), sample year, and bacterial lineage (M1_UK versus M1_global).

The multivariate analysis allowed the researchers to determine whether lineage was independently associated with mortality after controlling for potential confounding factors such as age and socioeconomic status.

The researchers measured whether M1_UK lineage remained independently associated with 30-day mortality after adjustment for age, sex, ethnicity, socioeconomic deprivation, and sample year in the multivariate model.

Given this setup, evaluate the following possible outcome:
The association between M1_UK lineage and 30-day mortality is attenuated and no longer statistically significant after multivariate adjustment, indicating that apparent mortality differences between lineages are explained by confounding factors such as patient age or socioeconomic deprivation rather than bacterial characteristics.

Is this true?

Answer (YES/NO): NO